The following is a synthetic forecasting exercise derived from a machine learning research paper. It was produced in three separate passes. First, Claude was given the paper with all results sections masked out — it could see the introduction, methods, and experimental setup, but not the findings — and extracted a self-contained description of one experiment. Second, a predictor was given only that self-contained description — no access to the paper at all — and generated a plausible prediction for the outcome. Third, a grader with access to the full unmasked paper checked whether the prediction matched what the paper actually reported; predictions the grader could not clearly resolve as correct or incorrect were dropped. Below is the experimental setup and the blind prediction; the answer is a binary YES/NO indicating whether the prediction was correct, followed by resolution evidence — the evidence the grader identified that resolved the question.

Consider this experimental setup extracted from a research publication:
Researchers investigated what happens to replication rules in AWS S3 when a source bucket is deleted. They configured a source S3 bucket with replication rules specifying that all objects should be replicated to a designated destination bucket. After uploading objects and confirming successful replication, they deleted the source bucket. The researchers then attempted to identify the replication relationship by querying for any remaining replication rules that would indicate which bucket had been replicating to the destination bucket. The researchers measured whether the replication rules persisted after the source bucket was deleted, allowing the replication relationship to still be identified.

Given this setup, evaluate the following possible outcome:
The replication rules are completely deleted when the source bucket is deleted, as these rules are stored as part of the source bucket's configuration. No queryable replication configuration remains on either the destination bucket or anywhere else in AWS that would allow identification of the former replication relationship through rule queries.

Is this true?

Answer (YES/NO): YES